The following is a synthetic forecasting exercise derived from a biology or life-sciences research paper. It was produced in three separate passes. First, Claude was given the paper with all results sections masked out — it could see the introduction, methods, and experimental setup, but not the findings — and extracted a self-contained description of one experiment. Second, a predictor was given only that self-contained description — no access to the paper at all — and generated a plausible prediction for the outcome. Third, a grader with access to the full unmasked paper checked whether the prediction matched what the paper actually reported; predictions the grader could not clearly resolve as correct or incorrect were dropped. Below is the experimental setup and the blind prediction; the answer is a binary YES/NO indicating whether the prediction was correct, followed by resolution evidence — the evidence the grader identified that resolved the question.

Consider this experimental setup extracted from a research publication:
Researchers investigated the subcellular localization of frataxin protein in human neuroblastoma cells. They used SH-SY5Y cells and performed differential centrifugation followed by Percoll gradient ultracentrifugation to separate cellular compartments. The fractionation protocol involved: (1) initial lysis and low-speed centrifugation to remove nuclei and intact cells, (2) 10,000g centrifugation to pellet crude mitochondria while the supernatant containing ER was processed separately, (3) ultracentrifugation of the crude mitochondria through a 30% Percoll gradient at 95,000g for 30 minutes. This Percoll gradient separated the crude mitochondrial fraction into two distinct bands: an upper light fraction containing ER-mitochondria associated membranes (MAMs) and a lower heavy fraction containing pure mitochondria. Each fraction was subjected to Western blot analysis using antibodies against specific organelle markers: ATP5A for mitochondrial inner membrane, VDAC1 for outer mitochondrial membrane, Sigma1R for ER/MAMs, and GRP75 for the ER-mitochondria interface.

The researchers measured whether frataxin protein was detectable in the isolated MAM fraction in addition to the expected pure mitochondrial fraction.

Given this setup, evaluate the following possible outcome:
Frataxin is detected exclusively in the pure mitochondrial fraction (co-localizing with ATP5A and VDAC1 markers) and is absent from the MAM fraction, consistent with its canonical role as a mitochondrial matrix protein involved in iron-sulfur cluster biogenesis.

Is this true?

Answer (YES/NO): NO